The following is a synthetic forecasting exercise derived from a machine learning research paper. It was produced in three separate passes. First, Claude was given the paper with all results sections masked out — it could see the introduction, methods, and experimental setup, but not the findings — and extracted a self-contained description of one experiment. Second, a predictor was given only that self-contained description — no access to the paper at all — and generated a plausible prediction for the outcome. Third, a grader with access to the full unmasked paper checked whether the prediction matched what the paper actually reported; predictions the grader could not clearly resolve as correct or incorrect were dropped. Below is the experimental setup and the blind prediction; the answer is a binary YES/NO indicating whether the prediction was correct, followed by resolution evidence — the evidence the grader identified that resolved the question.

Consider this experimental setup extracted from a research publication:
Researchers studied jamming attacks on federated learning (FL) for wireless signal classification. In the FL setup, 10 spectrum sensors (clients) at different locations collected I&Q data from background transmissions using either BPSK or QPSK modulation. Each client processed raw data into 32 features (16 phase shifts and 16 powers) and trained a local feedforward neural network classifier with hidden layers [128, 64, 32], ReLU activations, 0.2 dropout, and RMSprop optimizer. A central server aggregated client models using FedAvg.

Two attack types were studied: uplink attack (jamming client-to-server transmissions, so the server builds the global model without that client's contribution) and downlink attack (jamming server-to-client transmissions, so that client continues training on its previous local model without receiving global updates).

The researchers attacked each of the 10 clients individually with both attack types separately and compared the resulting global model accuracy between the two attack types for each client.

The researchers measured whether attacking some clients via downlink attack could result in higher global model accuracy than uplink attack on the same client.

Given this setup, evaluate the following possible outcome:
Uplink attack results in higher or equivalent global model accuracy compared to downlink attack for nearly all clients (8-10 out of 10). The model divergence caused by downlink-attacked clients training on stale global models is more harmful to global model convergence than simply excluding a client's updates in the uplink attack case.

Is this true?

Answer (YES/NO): NO